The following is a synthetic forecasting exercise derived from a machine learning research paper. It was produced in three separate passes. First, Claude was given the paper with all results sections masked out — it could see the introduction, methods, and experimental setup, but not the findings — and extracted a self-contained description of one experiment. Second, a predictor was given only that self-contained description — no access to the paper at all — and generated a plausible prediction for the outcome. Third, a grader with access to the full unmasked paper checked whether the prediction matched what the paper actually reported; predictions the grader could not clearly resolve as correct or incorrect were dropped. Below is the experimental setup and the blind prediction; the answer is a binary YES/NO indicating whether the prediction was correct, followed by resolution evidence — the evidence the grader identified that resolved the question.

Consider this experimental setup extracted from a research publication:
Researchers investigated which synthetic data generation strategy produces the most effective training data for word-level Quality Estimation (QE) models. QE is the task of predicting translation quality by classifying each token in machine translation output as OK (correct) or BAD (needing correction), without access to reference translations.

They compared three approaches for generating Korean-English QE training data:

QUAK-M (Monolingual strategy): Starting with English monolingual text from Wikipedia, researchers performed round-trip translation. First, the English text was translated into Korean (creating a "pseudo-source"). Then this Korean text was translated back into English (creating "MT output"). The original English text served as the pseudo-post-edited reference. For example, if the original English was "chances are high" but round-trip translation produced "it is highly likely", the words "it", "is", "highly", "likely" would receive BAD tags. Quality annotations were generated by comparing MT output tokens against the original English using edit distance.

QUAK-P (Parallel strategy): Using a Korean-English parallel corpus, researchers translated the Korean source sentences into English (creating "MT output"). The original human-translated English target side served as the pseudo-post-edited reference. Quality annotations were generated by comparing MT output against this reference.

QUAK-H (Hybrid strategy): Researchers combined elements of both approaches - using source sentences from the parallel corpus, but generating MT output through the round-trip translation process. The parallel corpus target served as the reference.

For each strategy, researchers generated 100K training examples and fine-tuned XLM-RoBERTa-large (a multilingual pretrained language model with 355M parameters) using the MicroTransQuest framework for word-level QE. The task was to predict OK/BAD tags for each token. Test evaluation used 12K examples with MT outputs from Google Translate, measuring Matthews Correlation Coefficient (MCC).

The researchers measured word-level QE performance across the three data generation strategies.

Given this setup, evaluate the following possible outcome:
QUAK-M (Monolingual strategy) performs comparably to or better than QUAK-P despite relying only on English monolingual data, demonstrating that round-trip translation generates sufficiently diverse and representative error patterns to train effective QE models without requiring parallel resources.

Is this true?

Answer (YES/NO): NO